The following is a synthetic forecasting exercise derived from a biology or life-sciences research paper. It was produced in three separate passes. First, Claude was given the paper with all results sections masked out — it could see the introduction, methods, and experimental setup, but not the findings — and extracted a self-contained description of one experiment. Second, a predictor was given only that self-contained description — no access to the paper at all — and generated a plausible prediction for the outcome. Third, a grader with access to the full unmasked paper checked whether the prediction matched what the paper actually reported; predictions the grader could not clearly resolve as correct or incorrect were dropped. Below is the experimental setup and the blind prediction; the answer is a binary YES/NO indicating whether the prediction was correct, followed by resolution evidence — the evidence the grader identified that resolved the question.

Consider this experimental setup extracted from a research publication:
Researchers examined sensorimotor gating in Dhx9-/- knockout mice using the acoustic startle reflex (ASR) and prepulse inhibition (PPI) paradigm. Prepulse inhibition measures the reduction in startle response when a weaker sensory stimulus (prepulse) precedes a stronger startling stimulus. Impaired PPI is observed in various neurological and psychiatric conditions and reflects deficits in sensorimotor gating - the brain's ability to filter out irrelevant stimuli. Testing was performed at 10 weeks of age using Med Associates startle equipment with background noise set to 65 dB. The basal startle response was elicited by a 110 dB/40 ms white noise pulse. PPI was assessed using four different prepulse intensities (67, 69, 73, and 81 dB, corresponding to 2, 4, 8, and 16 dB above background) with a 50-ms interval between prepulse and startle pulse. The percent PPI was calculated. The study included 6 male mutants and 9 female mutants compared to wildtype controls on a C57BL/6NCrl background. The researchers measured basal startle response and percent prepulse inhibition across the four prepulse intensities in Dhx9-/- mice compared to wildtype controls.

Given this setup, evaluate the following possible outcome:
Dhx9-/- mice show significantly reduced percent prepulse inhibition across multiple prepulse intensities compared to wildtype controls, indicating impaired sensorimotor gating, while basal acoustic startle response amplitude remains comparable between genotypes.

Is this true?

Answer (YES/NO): NO